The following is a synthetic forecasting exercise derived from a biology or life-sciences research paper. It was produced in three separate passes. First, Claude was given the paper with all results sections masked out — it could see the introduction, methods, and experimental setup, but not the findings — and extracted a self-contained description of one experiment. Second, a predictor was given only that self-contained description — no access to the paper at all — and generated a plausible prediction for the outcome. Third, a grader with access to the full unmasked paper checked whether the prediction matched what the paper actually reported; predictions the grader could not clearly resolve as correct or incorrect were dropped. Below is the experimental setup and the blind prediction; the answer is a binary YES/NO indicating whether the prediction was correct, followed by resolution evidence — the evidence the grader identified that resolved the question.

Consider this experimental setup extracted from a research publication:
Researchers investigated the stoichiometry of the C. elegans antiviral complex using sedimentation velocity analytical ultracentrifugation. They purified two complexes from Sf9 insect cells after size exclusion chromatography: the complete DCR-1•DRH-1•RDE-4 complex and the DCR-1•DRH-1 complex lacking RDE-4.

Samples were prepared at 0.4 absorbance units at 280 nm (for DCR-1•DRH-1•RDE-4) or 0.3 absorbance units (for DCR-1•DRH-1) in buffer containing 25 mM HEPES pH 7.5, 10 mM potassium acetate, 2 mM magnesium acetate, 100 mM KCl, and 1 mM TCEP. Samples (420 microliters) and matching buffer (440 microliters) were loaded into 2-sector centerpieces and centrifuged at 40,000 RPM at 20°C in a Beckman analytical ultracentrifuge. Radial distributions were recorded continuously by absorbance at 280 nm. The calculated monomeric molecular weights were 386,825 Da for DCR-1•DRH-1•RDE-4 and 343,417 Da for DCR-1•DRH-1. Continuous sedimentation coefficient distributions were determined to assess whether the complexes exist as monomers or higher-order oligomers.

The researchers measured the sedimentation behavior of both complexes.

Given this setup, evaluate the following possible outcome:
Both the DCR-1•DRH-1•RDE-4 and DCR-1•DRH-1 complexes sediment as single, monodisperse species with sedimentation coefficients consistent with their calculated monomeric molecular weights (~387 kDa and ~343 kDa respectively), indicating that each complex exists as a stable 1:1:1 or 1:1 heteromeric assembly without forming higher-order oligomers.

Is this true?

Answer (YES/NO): YES